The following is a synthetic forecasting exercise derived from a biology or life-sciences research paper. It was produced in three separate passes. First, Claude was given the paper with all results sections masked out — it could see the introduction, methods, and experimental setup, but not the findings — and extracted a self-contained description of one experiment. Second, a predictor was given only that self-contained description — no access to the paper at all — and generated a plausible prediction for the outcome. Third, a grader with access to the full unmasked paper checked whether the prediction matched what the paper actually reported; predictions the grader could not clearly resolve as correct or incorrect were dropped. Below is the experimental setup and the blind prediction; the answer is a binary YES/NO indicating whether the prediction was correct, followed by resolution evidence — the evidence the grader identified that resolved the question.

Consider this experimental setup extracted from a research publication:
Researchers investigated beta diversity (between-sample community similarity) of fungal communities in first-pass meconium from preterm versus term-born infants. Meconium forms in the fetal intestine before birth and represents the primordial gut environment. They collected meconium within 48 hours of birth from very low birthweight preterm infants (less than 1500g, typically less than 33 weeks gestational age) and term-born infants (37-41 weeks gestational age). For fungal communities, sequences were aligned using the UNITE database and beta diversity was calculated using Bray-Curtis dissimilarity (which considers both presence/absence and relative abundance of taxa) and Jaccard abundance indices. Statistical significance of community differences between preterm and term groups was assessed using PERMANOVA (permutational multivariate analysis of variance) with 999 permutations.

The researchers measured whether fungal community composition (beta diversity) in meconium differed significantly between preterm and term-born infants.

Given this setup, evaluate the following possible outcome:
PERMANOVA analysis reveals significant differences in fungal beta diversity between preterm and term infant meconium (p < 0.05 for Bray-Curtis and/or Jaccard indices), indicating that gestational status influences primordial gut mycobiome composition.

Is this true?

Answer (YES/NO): YES